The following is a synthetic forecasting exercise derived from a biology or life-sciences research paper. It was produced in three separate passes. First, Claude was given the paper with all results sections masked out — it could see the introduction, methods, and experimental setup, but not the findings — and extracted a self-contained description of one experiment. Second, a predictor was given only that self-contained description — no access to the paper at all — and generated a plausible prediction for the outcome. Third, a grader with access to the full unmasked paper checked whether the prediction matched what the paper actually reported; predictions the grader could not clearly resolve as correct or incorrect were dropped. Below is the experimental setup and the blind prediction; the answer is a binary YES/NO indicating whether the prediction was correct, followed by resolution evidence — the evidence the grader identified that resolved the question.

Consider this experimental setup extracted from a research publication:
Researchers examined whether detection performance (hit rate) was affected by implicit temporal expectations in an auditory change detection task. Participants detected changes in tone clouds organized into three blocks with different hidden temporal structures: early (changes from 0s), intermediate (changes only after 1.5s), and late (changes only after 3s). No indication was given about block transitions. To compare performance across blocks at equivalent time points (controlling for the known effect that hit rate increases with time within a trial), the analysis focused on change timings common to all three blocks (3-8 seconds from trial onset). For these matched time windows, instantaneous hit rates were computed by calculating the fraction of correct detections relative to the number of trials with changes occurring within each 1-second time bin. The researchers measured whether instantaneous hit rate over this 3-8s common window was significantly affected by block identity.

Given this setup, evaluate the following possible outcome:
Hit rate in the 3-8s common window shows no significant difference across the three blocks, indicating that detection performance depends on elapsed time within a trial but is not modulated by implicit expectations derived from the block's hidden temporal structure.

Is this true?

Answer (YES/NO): NO